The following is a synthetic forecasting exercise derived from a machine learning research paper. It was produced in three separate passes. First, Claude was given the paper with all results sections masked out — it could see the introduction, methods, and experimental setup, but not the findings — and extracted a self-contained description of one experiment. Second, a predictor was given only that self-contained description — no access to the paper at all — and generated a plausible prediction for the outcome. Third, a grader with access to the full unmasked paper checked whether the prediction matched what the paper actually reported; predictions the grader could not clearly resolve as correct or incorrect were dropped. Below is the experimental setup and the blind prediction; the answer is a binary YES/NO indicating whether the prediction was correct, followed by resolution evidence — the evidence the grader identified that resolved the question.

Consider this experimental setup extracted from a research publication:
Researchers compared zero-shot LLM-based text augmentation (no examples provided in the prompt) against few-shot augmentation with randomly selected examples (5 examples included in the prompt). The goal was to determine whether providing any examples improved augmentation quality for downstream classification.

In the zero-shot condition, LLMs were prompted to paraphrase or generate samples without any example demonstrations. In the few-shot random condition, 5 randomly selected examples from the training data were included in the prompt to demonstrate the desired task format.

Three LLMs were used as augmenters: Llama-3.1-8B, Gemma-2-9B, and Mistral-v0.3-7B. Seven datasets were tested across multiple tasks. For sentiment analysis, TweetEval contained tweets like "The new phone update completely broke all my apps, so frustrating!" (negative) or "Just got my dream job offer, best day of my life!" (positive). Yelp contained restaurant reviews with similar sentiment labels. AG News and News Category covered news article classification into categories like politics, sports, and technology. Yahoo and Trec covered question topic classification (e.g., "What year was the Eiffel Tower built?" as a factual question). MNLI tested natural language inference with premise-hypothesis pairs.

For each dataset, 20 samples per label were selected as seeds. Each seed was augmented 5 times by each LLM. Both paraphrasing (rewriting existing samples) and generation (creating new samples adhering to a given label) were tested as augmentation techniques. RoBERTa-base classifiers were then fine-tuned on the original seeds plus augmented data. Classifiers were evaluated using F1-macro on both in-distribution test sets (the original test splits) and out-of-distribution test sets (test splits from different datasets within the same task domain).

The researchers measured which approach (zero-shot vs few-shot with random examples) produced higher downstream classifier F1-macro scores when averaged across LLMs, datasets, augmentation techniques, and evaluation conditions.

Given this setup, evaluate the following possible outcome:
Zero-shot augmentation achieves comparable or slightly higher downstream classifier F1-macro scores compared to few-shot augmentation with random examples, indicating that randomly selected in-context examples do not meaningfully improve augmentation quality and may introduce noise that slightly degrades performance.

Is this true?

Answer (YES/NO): NO